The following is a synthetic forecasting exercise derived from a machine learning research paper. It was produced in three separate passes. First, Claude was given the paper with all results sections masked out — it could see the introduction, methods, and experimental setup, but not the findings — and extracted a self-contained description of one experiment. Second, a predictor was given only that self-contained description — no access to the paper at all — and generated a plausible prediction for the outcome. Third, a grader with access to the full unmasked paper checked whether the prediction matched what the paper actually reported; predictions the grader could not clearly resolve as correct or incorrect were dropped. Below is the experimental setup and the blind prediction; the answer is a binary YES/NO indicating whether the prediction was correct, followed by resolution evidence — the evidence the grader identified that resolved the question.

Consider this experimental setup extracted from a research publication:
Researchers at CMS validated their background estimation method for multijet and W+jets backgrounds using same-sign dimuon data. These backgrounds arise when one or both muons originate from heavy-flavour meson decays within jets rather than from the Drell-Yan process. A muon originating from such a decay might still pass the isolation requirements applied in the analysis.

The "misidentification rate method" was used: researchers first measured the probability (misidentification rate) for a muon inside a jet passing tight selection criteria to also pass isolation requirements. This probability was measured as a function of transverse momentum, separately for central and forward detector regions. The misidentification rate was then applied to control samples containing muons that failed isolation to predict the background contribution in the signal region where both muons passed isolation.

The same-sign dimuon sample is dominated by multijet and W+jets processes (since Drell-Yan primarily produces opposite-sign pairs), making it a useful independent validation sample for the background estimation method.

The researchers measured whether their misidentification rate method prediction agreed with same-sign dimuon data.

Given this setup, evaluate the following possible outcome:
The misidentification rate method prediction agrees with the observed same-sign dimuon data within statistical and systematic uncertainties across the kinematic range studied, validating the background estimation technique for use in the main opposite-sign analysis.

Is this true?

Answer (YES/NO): NO